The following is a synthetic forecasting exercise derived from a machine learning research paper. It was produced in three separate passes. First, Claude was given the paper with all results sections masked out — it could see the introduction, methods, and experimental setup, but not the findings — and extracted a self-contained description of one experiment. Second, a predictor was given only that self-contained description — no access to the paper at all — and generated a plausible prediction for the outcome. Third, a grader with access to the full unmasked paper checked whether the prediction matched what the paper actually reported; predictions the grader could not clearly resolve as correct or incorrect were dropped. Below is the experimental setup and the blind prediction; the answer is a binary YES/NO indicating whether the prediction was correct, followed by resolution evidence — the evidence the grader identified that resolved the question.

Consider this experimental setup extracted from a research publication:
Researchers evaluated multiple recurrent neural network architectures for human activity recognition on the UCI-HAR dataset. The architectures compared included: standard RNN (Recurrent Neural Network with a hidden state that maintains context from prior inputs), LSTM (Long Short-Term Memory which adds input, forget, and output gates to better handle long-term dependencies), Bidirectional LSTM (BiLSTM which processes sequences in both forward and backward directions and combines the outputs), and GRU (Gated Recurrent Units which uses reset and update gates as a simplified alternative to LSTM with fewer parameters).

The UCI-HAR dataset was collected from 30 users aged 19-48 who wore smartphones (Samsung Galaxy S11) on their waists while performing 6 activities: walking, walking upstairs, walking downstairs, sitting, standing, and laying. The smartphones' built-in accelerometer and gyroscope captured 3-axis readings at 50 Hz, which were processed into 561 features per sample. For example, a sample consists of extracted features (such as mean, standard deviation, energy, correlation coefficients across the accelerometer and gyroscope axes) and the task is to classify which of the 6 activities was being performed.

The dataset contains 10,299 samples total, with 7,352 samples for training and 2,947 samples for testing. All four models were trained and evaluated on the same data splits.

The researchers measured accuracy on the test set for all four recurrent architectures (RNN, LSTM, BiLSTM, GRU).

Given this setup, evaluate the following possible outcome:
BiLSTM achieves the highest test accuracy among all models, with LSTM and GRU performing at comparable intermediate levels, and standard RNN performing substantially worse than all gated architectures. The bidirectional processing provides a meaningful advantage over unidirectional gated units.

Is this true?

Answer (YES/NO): NO